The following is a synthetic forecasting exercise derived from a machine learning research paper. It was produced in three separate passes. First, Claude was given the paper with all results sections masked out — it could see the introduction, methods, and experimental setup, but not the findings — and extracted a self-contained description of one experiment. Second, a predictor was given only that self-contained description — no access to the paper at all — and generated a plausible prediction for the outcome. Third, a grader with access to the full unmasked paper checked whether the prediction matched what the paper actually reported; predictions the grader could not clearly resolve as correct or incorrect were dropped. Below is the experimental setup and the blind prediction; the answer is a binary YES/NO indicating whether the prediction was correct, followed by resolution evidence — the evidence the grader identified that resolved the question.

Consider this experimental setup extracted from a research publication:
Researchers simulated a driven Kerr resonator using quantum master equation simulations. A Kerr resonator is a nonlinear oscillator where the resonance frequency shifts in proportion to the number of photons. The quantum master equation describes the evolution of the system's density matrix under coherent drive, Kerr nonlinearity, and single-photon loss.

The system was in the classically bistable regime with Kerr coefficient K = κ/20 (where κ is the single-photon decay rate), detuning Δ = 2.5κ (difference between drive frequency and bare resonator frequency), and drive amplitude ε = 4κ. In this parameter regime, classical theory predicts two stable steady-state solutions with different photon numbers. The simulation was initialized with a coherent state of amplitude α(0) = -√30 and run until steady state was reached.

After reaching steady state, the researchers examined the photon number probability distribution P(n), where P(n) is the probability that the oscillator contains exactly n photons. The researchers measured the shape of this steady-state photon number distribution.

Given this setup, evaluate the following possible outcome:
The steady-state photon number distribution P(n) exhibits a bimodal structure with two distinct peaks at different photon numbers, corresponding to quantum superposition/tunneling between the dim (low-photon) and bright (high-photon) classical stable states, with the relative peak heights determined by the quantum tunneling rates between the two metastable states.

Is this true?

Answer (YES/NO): YES